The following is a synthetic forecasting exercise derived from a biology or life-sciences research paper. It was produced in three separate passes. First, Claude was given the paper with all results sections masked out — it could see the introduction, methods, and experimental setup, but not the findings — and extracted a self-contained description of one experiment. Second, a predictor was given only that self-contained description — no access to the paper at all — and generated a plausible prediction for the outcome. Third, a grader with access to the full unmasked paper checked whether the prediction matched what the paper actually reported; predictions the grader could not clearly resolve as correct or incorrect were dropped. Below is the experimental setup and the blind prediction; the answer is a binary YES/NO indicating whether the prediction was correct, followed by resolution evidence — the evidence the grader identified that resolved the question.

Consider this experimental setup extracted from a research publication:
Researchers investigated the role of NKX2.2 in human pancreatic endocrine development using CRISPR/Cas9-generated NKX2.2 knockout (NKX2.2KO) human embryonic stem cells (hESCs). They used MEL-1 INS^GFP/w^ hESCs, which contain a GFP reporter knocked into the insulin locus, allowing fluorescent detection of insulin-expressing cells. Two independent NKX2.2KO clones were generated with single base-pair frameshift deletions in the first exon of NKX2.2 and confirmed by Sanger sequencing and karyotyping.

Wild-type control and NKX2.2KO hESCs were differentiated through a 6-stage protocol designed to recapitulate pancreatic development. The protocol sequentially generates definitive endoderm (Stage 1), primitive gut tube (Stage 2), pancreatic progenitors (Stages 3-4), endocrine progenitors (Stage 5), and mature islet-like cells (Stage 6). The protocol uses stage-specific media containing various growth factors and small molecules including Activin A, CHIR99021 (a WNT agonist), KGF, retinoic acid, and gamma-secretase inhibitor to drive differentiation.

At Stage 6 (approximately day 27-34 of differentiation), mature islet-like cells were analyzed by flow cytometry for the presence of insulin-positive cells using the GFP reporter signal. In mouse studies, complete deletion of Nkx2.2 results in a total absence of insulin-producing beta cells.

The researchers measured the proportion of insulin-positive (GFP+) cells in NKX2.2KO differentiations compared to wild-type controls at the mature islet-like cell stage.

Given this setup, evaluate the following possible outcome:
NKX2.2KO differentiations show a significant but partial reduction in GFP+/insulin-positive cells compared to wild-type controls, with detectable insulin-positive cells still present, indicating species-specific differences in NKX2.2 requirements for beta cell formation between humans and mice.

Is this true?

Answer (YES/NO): YES